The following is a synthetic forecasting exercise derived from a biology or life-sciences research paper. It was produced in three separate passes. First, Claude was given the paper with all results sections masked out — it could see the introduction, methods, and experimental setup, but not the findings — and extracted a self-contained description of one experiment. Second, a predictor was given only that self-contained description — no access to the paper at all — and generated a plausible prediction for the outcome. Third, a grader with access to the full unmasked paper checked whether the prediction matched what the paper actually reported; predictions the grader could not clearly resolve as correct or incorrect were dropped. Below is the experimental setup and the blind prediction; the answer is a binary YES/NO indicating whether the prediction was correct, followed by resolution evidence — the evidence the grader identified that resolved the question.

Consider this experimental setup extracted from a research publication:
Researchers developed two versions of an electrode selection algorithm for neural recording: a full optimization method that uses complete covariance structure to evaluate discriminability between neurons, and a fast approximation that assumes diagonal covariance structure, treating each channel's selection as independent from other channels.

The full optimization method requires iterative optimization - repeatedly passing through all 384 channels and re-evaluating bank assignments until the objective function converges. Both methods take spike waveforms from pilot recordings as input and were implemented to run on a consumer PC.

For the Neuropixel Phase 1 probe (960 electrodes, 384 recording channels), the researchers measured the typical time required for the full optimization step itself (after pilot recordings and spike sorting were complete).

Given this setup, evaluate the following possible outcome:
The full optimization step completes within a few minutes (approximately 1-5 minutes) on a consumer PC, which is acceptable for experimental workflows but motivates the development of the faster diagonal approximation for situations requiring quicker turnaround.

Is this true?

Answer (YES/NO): YES